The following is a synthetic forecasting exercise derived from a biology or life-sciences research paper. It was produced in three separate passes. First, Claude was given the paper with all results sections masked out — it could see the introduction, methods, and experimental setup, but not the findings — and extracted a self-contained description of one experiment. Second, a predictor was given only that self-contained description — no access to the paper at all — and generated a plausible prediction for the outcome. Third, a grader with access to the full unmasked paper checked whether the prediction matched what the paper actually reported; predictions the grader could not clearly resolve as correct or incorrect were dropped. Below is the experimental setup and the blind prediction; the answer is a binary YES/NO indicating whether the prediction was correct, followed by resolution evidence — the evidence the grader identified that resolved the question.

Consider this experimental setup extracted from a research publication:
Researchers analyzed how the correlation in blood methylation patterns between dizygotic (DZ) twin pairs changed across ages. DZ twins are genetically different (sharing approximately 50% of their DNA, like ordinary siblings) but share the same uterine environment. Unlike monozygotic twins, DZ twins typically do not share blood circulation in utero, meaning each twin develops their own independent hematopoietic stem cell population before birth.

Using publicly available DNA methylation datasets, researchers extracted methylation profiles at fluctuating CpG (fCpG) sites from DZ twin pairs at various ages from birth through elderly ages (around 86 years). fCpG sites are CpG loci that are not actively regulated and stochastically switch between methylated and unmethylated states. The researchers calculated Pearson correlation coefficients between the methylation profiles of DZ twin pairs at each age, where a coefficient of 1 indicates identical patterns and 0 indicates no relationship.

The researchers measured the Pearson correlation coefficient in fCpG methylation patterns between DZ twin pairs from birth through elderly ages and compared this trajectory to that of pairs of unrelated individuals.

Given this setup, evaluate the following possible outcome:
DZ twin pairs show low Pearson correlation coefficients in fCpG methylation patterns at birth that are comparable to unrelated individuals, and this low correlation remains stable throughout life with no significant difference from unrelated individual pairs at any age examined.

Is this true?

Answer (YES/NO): NO